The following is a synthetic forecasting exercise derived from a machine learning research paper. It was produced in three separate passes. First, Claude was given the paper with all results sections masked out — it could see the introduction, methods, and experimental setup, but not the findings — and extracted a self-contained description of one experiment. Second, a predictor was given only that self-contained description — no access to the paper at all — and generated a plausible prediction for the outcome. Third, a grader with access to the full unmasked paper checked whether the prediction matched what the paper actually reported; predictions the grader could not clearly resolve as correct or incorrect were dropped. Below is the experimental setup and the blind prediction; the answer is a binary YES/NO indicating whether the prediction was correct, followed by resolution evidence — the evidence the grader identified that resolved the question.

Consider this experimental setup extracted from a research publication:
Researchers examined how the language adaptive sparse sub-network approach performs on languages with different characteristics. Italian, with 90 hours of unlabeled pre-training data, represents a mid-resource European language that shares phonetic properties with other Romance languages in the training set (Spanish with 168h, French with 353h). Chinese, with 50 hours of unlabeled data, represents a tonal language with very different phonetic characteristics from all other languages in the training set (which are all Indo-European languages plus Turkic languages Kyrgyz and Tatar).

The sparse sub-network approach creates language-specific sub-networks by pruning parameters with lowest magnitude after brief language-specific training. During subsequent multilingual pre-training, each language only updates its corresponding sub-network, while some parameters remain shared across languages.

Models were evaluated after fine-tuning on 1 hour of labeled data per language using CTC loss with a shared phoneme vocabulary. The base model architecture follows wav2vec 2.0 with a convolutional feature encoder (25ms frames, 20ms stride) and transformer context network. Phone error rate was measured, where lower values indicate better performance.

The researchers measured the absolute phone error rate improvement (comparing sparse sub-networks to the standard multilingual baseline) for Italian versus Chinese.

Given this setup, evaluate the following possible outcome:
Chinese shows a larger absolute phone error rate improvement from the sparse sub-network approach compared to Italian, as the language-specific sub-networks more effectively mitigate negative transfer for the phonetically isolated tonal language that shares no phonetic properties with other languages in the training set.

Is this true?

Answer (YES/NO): NO